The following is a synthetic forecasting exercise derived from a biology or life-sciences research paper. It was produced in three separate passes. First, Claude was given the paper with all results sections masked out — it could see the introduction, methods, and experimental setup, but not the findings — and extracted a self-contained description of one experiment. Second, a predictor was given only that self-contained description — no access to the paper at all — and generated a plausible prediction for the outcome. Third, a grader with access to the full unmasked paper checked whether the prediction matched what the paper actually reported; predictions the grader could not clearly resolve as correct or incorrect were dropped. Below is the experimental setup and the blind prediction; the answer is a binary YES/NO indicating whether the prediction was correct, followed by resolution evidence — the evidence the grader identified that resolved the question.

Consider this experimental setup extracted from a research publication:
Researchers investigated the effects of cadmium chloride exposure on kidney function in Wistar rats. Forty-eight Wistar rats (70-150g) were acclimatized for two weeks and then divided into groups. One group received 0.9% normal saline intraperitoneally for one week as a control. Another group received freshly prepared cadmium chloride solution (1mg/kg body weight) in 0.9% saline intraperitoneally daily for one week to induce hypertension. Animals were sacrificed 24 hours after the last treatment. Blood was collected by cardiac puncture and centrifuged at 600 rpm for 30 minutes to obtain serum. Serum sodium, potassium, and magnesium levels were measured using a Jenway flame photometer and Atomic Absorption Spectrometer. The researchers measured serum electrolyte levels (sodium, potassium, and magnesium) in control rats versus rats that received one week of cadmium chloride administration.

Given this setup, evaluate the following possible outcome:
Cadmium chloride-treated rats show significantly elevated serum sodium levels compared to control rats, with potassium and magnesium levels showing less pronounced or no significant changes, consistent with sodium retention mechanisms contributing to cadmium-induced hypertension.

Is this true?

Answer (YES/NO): NO